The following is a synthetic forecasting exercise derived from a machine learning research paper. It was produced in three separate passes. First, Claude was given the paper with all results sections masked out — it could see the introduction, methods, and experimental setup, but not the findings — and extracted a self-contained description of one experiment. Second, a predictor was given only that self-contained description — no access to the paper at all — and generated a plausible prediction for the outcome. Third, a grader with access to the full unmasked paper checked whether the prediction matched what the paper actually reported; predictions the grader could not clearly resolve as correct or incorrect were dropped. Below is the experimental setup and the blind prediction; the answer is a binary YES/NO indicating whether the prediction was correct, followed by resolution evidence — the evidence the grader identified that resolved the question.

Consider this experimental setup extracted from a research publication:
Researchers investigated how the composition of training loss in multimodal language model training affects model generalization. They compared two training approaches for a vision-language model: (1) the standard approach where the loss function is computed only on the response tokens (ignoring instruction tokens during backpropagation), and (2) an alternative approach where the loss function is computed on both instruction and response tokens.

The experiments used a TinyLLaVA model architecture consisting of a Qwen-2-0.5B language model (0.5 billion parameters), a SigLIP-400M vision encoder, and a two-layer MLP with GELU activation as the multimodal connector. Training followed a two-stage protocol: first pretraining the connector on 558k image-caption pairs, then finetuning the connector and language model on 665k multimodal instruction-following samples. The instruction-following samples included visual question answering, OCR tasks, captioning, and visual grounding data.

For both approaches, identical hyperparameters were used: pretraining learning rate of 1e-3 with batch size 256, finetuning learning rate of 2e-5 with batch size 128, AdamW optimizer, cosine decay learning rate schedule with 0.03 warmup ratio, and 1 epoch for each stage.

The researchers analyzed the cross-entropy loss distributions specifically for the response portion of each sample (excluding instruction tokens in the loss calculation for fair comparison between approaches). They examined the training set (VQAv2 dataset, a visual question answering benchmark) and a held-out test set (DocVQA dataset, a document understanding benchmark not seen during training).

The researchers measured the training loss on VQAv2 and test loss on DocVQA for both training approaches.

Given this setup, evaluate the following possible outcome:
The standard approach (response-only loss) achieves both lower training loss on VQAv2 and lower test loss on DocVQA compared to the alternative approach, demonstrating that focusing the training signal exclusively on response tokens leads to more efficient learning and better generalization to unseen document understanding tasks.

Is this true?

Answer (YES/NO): NO